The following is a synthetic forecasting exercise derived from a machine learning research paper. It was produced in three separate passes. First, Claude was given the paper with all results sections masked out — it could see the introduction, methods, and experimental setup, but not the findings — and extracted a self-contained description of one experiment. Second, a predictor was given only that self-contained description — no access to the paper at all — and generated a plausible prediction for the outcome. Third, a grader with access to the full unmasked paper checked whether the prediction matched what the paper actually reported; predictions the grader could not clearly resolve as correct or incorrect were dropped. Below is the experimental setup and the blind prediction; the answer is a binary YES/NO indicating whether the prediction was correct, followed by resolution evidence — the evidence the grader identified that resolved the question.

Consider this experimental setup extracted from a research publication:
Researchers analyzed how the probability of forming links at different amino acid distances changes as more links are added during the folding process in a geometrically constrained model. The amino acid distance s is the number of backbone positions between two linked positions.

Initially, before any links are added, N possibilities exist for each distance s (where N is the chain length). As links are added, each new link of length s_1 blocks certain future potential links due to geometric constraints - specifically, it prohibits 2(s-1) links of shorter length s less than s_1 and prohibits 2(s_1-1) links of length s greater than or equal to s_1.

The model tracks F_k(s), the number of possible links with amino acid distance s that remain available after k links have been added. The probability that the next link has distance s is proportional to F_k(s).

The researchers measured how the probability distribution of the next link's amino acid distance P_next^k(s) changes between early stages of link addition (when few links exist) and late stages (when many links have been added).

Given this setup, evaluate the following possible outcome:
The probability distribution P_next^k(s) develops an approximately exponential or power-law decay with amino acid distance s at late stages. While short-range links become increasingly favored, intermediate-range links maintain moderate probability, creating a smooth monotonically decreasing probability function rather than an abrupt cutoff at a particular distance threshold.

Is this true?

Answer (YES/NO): YES